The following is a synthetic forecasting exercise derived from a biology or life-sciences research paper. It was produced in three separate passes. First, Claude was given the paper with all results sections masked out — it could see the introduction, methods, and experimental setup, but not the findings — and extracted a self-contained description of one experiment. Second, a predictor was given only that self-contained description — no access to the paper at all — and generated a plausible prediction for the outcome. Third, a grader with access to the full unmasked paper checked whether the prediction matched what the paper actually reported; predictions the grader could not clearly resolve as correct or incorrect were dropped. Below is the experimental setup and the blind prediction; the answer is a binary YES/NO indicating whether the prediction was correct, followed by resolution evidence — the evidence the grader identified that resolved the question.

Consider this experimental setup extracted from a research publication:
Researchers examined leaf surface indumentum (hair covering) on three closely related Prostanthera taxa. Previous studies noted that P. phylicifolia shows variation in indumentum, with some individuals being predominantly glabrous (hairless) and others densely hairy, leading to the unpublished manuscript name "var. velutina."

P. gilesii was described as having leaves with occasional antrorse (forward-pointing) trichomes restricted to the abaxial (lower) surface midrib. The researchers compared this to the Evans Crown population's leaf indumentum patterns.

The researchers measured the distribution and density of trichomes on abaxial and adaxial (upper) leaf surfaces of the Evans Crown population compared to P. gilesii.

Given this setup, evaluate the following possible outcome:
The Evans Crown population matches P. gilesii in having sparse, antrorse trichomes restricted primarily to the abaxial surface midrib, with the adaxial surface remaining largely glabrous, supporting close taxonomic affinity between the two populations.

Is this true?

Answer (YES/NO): NO